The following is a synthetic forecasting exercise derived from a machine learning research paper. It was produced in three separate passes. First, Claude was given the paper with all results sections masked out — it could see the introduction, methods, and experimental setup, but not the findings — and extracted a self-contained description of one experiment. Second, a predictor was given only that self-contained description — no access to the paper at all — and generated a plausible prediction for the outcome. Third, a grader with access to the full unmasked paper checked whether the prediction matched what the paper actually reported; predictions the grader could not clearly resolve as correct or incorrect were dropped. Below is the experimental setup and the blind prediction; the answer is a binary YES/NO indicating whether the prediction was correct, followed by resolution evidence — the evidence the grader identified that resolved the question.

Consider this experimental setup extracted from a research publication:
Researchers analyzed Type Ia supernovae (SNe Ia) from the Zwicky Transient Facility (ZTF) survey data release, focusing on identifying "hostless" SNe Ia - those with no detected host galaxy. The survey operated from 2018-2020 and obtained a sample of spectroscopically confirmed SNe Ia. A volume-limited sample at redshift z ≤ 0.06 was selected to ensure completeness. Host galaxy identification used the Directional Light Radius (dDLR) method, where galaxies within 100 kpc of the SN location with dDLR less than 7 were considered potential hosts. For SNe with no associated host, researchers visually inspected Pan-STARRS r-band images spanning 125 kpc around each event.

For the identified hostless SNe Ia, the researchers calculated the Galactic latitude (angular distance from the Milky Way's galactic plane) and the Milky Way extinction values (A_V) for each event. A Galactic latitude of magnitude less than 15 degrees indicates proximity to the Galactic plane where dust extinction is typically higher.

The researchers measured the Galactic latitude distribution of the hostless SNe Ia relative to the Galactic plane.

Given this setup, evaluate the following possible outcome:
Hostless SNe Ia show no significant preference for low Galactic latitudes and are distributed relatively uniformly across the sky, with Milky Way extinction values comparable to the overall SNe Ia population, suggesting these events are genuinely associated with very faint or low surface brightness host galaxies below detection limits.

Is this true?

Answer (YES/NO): NO